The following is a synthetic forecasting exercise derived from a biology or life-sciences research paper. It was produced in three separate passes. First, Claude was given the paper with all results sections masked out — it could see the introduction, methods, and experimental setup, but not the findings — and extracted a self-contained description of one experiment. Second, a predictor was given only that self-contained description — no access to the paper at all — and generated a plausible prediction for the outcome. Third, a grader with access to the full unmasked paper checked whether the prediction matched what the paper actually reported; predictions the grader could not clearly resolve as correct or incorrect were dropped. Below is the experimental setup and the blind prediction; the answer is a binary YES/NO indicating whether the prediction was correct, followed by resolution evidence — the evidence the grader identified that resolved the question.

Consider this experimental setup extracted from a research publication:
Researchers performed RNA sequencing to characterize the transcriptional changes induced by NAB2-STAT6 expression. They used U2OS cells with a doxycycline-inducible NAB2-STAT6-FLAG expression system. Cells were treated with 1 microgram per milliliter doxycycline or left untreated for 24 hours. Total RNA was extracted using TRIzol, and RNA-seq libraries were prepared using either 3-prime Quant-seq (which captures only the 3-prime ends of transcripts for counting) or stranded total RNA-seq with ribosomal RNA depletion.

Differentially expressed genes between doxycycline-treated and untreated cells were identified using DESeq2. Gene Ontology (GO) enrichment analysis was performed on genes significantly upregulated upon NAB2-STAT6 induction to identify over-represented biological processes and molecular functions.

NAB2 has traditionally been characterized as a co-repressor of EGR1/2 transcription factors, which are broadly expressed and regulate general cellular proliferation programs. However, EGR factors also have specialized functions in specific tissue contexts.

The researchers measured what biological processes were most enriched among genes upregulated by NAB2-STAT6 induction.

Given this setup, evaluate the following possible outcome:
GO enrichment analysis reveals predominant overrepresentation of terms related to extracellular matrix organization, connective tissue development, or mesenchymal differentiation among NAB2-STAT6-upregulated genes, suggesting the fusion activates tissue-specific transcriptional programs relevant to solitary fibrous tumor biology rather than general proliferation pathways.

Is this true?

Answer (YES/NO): NO